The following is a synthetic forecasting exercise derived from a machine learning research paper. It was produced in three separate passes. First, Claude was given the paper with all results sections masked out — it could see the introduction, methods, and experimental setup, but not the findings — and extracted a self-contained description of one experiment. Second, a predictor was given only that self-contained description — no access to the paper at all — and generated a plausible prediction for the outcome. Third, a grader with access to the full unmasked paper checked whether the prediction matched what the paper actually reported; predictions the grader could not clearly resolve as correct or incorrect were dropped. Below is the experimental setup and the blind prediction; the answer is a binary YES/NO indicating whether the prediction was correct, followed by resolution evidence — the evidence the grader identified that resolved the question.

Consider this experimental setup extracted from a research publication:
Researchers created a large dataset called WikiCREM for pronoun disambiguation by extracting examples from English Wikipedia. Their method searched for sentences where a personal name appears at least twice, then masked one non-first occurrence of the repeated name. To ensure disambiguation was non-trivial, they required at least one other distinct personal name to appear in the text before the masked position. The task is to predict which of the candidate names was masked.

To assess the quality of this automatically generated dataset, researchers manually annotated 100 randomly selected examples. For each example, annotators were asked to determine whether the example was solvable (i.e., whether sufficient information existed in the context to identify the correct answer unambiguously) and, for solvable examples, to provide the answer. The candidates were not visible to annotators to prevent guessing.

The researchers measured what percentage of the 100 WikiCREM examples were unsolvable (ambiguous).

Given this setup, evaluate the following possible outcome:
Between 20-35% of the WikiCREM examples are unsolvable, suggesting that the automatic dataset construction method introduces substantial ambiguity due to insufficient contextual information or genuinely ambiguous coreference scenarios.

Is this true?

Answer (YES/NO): NO